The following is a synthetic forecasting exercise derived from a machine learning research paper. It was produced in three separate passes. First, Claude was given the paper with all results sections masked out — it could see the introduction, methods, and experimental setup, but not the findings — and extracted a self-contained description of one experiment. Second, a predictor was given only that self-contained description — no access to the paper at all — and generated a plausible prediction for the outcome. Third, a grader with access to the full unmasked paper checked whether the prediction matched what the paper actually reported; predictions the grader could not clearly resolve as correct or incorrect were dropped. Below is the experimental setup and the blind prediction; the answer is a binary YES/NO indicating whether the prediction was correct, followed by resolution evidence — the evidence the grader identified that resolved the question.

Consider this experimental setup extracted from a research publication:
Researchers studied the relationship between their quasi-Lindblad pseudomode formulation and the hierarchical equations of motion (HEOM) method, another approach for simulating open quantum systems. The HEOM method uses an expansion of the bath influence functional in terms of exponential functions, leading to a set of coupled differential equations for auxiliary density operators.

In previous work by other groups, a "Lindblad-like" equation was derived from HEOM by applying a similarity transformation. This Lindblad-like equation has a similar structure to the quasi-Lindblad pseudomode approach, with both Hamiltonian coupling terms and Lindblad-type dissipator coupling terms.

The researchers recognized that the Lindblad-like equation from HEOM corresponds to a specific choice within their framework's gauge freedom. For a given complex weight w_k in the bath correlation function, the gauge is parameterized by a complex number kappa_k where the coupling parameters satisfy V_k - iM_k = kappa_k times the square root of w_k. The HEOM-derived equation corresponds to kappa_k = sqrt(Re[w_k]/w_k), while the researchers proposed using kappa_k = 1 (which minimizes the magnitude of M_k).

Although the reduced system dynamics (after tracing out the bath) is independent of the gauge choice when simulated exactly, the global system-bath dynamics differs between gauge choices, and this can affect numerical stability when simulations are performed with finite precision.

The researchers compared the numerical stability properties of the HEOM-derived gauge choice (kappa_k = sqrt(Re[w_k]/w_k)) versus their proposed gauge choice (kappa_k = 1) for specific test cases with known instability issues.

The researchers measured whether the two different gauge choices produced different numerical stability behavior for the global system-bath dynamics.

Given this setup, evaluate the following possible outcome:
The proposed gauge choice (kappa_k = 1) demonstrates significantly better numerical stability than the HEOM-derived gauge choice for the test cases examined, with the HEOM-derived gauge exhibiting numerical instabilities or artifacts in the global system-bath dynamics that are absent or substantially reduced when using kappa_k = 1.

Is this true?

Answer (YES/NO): YES